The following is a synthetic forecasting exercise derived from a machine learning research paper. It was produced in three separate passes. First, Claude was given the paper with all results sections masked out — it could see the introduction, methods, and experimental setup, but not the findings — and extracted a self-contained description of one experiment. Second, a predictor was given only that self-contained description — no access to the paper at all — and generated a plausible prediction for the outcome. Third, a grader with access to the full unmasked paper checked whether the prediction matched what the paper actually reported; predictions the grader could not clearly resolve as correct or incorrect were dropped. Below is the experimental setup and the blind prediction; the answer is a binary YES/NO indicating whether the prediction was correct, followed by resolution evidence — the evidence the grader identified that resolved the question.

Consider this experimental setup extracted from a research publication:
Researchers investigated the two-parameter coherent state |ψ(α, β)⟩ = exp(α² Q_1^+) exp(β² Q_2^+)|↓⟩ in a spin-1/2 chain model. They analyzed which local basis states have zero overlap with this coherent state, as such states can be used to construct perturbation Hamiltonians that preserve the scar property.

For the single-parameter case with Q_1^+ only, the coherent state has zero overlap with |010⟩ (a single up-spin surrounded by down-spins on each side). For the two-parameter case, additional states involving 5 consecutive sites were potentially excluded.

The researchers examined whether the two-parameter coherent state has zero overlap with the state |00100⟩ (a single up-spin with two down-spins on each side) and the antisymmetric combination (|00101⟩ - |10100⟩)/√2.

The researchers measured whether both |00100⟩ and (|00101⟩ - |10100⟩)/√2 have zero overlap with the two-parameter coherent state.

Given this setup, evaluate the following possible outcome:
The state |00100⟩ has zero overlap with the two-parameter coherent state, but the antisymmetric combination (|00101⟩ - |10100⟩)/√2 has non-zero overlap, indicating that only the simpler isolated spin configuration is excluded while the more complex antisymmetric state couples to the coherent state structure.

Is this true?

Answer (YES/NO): NO